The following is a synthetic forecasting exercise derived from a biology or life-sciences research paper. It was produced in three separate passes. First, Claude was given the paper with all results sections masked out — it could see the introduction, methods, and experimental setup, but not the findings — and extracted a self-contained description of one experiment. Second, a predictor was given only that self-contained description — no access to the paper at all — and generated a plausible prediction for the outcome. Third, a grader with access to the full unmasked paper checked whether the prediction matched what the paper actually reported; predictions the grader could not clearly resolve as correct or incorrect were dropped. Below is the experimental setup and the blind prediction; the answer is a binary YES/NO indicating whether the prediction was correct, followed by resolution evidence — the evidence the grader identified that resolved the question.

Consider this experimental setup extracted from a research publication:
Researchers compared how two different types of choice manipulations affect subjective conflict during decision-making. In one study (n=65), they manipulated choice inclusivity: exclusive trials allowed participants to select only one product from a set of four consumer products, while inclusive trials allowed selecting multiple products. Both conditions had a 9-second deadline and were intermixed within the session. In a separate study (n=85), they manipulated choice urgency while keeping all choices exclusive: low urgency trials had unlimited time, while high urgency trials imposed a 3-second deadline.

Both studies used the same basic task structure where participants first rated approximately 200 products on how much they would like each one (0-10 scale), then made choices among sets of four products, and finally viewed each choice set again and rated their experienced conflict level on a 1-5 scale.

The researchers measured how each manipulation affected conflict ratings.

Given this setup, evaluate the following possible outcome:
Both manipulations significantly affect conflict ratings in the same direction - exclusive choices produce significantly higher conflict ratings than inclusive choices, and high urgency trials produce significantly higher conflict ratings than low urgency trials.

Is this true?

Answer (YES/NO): NO